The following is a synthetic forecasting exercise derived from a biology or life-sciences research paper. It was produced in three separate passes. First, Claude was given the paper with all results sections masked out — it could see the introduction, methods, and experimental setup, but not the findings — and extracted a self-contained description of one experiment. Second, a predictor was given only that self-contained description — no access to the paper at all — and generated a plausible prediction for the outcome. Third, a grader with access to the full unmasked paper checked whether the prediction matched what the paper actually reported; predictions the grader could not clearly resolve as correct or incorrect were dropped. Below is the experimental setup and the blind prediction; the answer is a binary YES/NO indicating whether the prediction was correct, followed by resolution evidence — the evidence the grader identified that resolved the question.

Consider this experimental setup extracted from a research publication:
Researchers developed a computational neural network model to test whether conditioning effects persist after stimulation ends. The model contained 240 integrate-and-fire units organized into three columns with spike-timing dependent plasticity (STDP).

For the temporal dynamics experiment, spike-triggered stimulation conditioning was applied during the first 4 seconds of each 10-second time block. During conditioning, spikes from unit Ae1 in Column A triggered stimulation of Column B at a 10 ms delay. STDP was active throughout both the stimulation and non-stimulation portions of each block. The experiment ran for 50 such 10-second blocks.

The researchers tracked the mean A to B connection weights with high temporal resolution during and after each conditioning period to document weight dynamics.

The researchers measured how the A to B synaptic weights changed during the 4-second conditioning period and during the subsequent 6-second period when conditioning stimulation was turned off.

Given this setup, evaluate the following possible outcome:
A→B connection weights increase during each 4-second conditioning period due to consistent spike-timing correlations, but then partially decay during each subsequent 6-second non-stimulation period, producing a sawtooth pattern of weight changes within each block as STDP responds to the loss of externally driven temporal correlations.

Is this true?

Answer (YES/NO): YES